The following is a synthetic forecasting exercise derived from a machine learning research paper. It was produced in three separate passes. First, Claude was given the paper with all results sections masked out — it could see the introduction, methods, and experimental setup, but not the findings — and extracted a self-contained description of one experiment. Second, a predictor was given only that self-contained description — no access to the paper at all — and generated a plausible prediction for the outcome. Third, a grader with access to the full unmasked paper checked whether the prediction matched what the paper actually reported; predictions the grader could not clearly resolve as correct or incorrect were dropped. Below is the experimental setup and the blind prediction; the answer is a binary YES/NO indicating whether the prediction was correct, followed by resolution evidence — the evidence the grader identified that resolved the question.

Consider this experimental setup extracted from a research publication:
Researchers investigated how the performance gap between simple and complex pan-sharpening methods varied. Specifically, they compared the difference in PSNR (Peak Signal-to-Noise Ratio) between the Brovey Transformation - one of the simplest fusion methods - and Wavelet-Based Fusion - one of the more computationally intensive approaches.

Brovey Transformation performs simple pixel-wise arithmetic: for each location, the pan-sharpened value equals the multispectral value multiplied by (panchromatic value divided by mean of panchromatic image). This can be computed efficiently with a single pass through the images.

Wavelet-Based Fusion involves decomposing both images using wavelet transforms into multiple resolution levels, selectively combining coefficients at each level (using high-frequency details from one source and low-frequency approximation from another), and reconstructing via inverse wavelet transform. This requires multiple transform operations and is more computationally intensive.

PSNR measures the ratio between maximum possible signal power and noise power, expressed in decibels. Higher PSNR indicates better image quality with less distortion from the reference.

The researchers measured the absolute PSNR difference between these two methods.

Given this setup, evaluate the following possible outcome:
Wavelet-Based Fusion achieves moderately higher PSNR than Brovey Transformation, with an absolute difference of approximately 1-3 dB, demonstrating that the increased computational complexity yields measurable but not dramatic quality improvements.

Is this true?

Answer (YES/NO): NO